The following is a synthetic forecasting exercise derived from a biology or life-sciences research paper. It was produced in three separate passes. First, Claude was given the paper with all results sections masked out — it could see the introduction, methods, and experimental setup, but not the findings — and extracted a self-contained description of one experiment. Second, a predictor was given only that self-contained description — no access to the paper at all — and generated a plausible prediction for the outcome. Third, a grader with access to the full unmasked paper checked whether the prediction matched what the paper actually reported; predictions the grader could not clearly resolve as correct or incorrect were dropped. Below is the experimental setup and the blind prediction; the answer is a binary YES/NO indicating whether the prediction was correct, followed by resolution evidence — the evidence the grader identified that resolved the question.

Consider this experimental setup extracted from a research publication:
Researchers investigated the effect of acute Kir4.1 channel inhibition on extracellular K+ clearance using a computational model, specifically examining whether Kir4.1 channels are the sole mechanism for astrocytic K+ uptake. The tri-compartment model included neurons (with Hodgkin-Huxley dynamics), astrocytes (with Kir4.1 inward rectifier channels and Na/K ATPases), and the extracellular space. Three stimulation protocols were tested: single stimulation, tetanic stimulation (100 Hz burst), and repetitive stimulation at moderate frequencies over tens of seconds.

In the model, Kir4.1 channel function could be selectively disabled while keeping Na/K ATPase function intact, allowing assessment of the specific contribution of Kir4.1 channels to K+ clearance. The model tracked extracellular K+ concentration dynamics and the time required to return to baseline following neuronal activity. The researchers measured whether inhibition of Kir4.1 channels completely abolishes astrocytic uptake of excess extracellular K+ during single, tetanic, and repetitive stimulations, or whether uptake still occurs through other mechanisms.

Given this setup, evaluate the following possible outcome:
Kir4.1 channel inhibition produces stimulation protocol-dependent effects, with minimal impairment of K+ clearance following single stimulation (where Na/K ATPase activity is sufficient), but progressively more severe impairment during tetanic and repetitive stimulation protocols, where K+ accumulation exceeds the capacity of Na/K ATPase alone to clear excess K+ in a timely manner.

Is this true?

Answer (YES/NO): NO